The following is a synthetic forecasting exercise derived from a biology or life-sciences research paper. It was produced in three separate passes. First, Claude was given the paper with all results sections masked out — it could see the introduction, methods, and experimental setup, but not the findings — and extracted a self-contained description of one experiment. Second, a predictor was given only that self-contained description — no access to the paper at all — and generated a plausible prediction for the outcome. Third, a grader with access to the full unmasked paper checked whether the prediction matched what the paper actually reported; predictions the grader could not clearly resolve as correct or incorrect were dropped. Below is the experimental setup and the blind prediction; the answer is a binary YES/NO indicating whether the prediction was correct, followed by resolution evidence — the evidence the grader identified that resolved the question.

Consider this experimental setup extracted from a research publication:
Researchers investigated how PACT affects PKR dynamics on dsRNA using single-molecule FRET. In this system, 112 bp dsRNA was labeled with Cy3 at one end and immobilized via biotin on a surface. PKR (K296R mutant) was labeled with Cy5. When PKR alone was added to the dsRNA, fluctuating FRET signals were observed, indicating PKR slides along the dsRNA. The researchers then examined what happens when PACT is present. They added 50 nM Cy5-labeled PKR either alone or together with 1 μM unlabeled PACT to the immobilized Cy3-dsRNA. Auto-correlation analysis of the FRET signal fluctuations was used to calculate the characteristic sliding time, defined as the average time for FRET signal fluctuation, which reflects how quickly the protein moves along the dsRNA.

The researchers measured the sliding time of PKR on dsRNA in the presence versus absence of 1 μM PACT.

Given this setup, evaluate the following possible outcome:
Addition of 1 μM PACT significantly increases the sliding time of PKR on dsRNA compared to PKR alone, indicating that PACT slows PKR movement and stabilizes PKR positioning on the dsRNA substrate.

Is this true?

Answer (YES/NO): NO